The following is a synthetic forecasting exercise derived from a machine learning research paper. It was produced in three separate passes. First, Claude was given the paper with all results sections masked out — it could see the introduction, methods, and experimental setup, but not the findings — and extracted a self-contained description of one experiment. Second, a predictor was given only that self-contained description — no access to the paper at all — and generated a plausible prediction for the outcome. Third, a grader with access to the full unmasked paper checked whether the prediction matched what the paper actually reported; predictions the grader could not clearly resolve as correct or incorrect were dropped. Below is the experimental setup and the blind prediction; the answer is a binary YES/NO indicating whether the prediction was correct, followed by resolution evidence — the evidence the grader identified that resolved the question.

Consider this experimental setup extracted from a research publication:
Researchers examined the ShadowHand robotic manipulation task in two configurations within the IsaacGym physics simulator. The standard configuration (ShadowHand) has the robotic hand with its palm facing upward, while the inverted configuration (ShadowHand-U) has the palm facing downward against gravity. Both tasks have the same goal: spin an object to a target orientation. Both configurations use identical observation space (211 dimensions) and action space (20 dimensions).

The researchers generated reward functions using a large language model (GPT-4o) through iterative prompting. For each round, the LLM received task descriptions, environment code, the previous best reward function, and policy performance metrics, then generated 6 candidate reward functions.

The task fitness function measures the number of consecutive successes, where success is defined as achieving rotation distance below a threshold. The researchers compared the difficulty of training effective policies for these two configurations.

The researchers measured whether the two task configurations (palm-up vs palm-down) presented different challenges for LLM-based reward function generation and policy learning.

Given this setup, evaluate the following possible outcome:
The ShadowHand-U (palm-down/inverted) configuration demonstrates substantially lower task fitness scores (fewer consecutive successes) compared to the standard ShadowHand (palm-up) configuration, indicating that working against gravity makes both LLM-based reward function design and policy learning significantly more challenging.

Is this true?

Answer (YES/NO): NO